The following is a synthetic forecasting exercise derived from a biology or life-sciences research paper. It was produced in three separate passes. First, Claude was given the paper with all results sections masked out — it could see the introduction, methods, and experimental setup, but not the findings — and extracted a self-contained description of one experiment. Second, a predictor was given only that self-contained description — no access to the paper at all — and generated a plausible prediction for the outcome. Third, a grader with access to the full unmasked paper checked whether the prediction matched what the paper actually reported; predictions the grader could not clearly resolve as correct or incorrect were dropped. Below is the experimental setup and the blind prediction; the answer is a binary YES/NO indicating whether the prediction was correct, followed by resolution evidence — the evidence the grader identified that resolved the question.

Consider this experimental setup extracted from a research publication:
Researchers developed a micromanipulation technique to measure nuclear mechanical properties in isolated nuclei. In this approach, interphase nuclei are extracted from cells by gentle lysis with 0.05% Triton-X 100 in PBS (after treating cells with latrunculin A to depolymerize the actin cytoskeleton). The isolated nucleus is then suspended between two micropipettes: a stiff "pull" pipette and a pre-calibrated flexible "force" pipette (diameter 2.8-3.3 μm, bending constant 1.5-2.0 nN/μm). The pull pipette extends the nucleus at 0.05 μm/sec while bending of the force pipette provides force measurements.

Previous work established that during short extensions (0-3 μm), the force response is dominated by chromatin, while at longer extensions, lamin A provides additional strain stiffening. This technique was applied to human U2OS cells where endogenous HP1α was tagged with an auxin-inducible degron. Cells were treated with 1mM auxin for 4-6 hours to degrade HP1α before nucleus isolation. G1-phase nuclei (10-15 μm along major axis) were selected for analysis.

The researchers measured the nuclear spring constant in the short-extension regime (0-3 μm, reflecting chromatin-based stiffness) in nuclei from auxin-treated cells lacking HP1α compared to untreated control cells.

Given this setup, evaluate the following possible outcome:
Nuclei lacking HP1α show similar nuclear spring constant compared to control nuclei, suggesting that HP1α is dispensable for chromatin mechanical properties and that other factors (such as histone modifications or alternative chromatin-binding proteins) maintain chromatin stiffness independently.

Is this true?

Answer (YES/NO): NO